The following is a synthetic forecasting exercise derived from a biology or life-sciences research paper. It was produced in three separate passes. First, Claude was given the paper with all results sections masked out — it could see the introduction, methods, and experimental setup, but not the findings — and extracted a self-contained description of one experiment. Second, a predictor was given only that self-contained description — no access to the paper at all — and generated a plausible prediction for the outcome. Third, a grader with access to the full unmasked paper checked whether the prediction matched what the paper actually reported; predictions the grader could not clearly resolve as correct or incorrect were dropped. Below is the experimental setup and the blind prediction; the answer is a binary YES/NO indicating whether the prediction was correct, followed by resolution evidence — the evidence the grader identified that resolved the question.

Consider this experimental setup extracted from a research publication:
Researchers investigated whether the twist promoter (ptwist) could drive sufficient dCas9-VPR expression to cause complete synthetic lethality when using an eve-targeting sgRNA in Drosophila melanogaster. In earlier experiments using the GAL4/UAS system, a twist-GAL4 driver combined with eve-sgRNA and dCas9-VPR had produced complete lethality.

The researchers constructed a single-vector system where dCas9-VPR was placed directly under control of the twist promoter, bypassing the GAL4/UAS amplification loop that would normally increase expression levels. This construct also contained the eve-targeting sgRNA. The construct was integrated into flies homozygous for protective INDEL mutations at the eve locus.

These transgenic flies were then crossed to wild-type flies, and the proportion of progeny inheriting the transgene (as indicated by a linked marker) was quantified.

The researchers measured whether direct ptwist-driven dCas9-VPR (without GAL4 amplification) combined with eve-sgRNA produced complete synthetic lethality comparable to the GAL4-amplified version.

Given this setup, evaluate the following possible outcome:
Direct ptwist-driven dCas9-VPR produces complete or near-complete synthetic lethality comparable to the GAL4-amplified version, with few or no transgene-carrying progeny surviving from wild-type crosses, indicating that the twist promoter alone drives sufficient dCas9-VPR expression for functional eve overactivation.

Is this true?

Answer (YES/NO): NO